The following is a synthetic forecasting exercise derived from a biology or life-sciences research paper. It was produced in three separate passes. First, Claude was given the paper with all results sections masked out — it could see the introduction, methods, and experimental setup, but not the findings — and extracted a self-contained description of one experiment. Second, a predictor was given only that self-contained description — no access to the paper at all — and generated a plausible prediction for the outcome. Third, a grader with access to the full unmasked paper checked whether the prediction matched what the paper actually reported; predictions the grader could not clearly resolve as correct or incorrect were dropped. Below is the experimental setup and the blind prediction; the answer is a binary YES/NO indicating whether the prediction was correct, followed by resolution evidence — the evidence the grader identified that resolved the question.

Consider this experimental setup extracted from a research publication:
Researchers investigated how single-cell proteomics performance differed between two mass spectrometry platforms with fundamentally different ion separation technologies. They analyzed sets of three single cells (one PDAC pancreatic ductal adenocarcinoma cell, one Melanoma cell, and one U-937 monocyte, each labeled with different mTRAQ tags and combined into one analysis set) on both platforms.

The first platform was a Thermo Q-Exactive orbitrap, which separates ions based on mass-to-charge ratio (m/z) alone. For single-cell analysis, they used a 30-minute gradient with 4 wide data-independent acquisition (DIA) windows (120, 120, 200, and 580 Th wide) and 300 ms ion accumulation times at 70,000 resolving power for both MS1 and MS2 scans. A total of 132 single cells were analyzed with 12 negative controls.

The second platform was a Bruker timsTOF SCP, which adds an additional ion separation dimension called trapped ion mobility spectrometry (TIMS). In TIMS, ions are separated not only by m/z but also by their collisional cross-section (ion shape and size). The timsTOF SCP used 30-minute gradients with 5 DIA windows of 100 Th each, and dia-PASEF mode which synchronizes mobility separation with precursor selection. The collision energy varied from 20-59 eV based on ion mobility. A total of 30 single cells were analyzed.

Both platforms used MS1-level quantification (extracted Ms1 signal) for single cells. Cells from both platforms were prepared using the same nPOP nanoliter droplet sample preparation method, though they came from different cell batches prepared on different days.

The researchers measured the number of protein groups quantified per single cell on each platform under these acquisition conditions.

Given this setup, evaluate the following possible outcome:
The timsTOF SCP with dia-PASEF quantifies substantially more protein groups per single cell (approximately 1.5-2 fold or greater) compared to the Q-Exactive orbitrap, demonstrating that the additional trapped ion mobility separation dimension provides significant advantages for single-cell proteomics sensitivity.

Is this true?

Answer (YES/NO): NO